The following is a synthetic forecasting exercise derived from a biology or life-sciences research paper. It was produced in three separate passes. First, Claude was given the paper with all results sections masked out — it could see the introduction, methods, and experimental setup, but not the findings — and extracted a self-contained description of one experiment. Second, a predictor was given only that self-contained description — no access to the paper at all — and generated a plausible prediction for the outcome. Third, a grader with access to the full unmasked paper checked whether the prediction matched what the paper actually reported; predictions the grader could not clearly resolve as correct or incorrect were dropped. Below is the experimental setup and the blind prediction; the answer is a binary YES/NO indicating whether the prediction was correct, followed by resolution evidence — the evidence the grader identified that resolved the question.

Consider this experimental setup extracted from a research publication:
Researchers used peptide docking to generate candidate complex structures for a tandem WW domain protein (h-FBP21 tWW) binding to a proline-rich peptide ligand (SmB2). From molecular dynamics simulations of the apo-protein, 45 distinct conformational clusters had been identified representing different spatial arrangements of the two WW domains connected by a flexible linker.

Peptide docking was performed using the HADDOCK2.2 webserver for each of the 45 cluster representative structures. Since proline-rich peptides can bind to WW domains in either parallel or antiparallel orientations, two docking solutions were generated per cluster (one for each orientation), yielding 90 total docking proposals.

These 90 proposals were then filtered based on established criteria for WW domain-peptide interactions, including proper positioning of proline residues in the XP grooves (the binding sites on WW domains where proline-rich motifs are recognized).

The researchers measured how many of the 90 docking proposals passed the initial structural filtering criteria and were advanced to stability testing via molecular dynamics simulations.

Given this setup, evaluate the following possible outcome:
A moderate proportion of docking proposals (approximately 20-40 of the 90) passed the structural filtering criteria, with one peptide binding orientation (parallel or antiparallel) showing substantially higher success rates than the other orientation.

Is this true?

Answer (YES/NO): NO